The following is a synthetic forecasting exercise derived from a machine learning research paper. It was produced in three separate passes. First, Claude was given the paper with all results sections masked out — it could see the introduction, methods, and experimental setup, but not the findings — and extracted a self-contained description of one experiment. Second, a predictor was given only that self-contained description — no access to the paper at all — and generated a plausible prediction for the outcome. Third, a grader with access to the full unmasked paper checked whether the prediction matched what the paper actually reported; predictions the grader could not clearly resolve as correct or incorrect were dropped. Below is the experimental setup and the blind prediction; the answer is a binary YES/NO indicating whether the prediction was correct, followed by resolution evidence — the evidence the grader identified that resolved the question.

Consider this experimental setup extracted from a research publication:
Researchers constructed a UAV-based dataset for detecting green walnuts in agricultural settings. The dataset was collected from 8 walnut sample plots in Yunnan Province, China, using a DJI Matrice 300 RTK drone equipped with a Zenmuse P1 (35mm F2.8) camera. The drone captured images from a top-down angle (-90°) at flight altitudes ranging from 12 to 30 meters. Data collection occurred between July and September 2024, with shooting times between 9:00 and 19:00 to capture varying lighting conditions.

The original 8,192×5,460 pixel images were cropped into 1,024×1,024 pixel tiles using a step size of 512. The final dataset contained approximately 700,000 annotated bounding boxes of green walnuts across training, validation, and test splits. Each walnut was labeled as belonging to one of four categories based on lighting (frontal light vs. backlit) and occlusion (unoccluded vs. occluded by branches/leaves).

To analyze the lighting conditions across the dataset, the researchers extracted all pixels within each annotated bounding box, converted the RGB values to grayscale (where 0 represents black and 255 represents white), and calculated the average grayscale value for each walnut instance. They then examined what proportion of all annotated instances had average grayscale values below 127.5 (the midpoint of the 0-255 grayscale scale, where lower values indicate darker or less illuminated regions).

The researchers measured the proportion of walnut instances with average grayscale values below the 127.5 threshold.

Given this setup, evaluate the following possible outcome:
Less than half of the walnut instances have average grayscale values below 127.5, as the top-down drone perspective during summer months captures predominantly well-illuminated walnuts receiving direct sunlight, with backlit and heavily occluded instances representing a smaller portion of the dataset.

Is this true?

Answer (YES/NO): NO